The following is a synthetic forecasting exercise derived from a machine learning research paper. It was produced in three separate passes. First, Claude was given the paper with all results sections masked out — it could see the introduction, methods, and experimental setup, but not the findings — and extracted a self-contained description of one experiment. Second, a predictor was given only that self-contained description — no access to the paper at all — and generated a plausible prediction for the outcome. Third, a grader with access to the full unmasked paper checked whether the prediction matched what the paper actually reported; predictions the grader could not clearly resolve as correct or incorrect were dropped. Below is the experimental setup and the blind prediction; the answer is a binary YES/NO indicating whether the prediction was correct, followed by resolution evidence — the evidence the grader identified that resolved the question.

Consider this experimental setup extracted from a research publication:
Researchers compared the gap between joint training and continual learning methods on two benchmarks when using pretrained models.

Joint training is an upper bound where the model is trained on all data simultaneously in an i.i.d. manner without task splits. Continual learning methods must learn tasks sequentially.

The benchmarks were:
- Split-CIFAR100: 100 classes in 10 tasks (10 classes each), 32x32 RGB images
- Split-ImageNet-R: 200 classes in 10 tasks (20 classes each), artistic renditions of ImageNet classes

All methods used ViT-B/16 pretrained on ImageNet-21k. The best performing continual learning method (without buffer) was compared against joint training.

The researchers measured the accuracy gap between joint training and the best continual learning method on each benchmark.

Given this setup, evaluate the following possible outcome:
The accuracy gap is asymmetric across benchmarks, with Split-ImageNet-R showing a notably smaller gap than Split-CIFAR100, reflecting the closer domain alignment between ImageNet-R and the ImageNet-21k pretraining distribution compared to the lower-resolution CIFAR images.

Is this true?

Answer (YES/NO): NO